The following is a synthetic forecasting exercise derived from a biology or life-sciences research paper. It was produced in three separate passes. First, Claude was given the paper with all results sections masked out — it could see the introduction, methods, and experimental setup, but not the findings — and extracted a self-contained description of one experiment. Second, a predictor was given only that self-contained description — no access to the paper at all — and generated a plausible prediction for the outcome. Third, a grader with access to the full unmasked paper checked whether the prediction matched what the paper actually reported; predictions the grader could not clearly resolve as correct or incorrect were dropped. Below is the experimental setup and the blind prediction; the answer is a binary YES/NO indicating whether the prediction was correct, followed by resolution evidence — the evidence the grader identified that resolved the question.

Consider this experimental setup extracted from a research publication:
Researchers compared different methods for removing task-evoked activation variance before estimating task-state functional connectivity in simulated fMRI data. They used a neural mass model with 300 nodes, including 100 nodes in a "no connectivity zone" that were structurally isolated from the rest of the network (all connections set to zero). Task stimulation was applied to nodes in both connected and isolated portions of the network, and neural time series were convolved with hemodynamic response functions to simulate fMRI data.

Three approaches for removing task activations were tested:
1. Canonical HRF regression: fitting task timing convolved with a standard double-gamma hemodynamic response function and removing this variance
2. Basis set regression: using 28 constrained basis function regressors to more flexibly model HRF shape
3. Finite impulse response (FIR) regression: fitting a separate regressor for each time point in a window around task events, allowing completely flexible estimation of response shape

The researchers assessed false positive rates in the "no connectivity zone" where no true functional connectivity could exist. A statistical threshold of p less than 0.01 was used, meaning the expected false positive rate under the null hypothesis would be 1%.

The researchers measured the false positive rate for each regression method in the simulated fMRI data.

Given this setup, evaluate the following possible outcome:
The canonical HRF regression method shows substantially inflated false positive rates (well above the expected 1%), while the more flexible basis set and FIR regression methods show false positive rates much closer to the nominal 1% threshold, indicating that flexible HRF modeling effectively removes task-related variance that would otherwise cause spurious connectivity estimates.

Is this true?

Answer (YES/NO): YES